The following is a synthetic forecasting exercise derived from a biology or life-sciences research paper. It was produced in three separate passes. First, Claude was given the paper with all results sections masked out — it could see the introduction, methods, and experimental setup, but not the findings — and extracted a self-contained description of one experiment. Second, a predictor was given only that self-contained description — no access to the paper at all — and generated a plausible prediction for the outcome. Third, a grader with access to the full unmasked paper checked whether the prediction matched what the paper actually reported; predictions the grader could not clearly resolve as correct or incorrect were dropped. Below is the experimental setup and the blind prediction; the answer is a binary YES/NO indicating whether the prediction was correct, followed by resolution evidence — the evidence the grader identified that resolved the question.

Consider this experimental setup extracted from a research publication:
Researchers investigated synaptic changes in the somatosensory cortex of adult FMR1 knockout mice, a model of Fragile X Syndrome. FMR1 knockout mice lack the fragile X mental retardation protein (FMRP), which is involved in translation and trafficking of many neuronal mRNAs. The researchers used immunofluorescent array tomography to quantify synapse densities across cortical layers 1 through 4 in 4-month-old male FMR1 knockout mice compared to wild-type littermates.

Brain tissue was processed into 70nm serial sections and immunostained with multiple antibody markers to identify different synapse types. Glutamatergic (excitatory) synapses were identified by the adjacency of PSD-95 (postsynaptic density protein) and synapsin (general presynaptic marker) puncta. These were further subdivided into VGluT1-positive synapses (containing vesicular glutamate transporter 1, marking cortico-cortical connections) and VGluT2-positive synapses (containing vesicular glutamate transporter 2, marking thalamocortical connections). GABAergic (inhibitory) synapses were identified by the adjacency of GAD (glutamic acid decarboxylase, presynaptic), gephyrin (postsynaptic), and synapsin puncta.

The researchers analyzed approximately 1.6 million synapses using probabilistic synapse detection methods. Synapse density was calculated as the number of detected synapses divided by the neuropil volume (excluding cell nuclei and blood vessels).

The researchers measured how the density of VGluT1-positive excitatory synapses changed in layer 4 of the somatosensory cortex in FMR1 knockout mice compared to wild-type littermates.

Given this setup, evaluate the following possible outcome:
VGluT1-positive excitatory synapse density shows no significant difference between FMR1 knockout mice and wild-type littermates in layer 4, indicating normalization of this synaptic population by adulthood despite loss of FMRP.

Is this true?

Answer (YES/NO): NO